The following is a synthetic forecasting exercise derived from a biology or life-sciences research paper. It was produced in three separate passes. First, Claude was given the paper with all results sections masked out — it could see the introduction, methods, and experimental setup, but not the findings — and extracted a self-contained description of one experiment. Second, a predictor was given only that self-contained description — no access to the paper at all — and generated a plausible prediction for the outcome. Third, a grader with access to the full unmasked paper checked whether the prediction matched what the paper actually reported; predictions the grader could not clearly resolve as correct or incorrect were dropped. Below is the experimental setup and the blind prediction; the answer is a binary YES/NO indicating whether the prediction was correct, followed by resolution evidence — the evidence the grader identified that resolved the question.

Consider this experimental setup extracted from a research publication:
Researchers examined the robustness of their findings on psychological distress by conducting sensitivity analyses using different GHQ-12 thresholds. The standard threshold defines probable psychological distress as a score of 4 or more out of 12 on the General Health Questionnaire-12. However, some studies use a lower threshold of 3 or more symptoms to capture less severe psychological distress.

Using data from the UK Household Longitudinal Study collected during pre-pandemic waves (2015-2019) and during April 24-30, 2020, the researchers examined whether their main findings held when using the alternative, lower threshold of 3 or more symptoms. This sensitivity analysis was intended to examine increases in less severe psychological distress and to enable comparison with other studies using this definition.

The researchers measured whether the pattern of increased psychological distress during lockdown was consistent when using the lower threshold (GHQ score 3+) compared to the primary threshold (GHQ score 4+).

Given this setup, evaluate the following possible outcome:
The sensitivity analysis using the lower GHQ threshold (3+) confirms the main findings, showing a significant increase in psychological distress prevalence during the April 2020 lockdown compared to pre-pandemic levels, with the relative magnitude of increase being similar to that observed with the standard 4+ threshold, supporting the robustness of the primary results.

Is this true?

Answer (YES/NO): NO